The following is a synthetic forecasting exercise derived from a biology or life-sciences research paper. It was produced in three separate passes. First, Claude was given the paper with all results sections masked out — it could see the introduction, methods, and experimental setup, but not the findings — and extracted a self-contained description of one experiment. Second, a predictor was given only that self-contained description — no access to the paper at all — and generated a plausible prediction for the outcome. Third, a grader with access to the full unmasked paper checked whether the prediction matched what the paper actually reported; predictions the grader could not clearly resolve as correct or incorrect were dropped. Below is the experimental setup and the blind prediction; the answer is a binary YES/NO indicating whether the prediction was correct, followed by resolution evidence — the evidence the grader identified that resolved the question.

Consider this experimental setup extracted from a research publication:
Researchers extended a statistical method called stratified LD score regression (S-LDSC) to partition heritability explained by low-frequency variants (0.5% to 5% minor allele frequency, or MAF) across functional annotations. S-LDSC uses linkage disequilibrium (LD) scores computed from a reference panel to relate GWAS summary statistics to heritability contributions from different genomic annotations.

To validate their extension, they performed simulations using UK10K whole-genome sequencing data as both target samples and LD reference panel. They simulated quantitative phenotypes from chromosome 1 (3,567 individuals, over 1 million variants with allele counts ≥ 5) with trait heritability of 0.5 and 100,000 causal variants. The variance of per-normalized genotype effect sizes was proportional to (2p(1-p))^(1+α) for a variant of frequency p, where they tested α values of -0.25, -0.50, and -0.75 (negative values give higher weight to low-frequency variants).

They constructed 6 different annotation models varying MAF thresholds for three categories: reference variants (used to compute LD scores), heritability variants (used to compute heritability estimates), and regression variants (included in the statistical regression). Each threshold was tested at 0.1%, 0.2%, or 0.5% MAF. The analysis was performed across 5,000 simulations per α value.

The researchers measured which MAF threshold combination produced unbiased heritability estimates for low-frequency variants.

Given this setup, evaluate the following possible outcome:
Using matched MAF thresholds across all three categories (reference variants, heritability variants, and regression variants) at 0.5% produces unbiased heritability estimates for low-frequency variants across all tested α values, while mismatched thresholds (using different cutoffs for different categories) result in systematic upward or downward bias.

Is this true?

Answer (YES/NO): NO